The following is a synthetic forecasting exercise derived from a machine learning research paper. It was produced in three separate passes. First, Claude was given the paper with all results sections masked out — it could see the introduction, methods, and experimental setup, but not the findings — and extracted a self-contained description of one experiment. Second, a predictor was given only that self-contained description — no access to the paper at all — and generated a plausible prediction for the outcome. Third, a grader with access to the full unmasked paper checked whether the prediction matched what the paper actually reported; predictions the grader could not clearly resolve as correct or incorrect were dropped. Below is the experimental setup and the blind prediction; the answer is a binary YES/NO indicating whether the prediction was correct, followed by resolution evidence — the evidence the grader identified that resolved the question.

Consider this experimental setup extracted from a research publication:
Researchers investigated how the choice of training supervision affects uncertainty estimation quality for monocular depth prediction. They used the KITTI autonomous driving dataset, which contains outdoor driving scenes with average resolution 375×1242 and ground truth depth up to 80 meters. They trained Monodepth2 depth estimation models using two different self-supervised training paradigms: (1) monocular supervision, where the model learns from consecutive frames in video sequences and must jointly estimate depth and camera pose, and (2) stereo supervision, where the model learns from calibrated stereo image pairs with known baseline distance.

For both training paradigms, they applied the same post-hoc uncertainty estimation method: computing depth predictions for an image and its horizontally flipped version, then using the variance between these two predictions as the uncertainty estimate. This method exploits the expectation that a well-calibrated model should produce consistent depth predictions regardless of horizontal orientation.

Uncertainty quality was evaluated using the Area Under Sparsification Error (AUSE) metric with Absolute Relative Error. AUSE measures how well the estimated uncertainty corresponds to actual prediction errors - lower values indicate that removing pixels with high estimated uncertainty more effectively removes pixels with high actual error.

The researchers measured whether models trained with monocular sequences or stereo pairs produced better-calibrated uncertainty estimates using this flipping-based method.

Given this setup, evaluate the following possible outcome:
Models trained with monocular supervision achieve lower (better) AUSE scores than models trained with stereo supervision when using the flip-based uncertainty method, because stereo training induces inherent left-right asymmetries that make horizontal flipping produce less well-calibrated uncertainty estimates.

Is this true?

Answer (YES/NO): NO